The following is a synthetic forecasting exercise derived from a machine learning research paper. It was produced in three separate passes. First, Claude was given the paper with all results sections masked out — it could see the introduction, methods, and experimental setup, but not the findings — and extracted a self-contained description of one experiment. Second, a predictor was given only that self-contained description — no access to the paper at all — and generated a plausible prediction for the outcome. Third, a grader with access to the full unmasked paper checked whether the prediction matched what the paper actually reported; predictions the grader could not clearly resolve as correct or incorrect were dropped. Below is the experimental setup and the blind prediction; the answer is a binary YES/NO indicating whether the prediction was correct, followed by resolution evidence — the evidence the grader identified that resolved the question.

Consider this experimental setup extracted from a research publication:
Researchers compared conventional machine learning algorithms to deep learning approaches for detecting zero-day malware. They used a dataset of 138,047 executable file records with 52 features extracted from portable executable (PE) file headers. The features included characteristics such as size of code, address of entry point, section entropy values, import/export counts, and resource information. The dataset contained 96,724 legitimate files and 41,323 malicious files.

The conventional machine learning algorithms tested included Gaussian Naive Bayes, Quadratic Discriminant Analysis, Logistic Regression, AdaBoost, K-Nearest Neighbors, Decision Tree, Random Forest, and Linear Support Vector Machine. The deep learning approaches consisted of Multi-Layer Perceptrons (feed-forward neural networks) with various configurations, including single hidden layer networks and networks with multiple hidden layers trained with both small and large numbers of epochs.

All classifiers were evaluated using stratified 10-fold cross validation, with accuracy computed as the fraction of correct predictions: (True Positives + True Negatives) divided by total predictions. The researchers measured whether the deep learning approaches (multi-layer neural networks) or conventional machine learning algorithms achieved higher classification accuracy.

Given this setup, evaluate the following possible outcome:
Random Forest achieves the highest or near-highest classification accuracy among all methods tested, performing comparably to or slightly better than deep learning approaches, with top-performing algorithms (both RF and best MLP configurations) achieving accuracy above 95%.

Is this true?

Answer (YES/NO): YES